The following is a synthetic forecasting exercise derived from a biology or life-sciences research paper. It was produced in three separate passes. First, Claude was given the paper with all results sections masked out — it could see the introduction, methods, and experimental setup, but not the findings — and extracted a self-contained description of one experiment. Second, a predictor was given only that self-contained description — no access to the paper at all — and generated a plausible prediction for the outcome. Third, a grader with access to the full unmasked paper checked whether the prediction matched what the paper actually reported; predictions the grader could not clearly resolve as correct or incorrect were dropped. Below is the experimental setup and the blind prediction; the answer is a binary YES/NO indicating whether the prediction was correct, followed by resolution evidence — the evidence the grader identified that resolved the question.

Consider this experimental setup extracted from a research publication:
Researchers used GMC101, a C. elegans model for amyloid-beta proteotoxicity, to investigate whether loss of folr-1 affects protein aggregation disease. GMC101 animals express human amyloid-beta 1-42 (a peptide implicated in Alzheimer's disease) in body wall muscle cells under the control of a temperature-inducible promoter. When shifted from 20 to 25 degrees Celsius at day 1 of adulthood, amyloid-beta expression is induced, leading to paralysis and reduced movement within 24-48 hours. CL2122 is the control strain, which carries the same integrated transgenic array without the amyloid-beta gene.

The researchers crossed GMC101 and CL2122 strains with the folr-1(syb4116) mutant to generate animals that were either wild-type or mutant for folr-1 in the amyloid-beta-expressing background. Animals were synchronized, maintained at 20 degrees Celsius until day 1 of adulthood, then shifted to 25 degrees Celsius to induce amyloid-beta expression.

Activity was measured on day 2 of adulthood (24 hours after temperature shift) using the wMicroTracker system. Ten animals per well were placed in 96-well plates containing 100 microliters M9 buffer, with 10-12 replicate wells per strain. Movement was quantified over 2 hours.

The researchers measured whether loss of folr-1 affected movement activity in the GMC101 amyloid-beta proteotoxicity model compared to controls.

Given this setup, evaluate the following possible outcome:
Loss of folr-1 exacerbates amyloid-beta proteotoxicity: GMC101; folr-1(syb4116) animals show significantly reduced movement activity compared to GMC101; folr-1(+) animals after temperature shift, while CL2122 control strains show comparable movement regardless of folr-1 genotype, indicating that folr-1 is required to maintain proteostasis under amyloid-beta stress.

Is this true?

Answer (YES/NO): NO